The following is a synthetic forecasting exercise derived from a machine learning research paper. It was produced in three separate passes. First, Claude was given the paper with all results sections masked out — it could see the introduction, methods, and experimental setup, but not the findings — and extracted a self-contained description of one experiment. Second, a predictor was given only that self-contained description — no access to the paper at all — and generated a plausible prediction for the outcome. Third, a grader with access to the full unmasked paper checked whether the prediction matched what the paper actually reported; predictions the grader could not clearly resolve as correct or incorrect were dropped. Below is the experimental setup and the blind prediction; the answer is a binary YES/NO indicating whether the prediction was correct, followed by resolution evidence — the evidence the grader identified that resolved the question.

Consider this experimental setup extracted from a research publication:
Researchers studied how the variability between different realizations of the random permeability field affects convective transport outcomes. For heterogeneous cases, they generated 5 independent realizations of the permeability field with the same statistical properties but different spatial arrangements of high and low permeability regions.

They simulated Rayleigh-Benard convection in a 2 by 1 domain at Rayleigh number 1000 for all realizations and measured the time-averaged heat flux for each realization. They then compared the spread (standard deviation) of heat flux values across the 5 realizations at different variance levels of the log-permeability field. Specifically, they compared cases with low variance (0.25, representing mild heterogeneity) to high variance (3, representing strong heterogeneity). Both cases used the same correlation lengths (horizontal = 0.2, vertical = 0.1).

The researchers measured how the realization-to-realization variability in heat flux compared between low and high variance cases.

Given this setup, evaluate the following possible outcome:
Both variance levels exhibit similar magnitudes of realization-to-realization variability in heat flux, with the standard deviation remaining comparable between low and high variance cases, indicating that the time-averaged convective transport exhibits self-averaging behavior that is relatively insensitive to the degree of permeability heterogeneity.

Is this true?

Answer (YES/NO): NO